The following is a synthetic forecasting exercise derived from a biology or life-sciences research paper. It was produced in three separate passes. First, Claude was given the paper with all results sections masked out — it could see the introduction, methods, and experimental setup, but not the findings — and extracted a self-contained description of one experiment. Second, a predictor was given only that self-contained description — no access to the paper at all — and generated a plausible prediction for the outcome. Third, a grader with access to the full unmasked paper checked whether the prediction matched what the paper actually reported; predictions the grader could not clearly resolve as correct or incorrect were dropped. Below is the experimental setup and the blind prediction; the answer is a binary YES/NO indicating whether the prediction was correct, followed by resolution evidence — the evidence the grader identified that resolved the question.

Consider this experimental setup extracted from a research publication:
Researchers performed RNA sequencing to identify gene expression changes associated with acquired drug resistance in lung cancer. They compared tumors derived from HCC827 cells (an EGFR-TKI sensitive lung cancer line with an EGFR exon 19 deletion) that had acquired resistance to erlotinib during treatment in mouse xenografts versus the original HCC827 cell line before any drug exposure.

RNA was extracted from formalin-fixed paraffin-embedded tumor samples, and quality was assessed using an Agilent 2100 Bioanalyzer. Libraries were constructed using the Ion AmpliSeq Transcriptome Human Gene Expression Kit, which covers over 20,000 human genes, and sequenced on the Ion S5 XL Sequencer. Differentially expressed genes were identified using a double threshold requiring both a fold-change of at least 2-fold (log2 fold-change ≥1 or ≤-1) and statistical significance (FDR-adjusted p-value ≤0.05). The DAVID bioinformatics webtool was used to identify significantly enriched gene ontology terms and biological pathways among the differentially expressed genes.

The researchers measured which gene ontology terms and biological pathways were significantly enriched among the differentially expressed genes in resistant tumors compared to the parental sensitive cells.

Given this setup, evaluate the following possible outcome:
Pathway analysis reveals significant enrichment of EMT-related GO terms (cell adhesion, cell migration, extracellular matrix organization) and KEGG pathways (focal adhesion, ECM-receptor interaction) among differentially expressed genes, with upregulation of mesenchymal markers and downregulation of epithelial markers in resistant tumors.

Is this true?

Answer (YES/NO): NO